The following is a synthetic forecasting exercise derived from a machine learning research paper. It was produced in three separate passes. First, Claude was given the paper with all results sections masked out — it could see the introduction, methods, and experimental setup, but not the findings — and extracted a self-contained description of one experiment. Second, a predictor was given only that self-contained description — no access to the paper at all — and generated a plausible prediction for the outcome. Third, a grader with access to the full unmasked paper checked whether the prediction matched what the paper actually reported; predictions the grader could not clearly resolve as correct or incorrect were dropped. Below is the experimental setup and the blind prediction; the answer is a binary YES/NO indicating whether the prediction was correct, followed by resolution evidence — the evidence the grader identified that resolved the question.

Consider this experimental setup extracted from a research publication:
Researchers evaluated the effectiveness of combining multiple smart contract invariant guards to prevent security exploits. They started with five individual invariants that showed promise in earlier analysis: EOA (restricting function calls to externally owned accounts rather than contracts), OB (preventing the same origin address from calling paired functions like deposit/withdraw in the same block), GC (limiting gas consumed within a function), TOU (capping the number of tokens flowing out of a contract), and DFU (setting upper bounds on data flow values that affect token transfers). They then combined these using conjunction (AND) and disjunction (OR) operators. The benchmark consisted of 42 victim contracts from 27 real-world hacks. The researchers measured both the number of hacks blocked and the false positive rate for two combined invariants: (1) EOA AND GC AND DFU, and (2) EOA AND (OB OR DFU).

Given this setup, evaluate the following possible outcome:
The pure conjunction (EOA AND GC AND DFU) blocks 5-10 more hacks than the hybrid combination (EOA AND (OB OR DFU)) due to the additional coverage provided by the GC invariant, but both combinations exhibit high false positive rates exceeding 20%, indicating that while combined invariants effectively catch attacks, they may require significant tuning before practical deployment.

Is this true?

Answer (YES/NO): NO